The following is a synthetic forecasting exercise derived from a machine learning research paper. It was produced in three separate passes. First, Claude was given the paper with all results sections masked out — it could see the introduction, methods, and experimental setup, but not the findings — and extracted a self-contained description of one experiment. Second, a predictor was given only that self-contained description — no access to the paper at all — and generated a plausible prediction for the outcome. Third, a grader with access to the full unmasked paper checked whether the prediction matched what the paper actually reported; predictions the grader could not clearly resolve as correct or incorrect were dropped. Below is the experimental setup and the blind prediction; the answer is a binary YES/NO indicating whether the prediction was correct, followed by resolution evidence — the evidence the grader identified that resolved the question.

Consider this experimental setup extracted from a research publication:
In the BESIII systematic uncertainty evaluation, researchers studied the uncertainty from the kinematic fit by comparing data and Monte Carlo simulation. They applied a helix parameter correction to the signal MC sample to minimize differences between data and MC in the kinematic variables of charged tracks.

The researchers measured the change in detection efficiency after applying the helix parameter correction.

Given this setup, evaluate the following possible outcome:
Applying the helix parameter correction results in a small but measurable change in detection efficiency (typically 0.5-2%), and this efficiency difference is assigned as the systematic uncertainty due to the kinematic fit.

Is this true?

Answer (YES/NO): NO